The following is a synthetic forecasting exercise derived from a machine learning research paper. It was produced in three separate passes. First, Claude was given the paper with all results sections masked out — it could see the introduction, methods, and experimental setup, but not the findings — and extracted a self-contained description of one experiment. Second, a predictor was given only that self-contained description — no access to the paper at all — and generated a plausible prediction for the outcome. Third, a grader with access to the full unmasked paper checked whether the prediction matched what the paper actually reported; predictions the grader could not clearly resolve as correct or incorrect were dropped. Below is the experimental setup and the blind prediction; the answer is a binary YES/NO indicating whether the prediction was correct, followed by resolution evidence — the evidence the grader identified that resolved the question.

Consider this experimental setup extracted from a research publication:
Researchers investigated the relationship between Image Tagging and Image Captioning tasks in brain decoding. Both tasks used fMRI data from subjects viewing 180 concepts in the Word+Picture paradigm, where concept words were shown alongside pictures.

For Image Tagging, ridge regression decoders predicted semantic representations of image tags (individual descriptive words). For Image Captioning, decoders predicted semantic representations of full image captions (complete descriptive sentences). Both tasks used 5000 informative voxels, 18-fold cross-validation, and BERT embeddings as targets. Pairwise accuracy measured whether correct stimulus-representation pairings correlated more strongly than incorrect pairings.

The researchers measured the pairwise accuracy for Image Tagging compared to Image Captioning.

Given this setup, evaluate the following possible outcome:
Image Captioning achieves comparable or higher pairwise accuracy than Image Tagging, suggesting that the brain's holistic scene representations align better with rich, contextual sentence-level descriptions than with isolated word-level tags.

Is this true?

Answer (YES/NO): NO